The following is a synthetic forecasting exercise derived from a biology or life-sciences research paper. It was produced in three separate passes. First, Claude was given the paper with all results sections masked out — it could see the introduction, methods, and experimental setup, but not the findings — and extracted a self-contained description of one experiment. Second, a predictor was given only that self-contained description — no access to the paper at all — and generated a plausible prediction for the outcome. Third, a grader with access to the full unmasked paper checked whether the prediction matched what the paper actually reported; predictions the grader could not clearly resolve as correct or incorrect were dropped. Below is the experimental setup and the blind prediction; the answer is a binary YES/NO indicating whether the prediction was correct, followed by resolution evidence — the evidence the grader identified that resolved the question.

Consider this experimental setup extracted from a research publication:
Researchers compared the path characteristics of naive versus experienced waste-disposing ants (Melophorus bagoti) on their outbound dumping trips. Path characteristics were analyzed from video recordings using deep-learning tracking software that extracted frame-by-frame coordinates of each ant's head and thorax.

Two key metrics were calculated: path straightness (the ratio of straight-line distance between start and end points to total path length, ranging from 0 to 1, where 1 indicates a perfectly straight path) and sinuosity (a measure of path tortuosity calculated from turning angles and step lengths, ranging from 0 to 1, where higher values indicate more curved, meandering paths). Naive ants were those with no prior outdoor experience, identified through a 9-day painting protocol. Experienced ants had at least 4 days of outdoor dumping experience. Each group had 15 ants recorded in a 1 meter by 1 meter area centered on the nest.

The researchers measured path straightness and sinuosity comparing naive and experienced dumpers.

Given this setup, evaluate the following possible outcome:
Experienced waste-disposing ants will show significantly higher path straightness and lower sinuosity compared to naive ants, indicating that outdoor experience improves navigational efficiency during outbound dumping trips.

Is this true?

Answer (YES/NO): YES